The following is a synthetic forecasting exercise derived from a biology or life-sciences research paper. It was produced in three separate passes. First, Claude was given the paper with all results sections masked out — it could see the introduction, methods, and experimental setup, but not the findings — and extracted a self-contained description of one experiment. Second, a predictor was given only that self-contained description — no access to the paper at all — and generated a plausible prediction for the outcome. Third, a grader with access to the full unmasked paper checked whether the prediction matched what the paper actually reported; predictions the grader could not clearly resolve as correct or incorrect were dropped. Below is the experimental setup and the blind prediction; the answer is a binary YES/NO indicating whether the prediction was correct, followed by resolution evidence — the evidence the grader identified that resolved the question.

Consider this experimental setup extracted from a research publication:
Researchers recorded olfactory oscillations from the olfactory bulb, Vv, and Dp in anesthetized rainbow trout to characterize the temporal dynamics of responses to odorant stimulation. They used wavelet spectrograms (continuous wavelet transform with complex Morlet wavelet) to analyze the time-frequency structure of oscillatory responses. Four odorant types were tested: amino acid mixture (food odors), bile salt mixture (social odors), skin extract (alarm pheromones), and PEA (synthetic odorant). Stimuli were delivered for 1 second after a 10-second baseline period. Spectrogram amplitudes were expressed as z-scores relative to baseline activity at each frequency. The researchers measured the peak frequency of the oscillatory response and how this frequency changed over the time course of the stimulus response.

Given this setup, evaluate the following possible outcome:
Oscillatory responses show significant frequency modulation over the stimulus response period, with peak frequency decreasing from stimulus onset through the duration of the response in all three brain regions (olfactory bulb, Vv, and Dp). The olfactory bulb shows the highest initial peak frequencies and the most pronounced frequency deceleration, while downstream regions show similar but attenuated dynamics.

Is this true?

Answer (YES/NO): NO